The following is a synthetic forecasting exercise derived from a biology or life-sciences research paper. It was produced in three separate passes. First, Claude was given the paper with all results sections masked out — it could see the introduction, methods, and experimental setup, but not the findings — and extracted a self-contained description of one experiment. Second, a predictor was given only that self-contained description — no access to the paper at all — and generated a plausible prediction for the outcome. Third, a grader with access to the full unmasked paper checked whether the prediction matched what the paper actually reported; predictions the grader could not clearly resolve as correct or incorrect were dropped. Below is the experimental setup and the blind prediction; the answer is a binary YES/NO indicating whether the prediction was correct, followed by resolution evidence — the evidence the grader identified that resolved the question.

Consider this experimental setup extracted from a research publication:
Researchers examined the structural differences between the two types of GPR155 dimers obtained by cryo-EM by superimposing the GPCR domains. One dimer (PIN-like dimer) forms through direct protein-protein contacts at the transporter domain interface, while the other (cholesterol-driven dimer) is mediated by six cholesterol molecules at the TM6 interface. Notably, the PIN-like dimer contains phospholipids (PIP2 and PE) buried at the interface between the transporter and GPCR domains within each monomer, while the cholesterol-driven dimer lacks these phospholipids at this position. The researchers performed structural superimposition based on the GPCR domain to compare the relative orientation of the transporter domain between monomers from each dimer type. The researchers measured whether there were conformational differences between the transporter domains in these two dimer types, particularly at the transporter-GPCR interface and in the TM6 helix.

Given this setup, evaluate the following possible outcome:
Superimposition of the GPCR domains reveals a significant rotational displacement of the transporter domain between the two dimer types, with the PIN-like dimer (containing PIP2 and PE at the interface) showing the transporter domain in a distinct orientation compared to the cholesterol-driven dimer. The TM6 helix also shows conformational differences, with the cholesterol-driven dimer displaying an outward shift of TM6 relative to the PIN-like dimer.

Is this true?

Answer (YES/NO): YES